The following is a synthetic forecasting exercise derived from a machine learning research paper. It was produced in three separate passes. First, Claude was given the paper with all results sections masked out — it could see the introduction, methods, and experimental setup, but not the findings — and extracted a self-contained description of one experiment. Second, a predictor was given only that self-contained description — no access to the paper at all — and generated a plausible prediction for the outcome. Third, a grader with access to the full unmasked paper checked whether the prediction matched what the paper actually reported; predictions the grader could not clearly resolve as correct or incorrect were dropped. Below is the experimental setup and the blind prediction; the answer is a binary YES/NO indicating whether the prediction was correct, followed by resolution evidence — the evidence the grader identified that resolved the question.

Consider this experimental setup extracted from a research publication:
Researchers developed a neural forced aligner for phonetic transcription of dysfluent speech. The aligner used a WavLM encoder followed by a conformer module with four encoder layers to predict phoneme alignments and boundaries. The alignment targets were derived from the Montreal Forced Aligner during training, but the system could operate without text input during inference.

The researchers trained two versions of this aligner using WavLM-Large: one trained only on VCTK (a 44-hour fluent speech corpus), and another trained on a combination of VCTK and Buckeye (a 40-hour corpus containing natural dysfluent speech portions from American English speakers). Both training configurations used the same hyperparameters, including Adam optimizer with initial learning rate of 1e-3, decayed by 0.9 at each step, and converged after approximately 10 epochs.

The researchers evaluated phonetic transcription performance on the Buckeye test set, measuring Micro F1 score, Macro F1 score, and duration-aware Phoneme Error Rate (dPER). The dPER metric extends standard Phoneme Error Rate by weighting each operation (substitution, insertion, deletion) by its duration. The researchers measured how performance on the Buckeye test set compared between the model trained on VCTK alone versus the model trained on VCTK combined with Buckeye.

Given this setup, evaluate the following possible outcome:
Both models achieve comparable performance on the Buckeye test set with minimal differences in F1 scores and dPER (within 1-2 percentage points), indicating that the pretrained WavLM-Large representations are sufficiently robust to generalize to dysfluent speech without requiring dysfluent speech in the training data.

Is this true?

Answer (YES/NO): NO